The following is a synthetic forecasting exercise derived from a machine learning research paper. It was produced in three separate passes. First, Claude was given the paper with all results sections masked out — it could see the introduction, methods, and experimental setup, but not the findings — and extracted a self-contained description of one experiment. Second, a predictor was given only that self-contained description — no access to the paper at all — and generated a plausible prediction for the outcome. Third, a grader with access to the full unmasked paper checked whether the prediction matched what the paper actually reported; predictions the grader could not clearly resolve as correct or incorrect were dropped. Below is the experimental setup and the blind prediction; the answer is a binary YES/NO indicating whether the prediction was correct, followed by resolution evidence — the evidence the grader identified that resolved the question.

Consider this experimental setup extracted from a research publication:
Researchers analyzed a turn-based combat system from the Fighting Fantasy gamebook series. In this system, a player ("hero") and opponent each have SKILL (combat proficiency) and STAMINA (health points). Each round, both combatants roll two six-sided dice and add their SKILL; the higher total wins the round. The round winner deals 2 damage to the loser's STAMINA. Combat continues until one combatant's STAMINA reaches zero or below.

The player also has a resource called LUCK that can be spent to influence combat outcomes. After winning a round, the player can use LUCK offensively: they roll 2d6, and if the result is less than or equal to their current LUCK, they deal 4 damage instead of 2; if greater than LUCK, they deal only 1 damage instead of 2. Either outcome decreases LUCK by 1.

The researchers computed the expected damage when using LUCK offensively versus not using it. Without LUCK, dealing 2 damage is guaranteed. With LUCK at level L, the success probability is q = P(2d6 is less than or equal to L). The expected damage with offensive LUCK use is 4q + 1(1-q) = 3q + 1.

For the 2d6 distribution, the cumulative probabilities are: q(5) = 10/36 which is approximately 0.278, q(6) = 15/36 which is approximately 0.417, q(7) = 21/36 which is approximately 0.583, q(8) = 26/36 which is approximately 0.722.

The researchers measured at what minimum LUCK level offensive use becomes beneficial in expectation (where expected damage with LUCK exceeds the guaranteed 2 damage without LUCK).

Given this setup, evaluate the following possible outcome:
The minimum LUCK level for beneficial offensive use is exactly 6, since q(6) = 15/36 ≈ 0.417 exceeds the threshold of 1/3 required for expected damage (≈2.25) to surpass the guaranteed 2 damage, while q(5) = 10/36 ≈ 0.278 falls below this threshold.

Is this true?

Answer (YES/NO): YES